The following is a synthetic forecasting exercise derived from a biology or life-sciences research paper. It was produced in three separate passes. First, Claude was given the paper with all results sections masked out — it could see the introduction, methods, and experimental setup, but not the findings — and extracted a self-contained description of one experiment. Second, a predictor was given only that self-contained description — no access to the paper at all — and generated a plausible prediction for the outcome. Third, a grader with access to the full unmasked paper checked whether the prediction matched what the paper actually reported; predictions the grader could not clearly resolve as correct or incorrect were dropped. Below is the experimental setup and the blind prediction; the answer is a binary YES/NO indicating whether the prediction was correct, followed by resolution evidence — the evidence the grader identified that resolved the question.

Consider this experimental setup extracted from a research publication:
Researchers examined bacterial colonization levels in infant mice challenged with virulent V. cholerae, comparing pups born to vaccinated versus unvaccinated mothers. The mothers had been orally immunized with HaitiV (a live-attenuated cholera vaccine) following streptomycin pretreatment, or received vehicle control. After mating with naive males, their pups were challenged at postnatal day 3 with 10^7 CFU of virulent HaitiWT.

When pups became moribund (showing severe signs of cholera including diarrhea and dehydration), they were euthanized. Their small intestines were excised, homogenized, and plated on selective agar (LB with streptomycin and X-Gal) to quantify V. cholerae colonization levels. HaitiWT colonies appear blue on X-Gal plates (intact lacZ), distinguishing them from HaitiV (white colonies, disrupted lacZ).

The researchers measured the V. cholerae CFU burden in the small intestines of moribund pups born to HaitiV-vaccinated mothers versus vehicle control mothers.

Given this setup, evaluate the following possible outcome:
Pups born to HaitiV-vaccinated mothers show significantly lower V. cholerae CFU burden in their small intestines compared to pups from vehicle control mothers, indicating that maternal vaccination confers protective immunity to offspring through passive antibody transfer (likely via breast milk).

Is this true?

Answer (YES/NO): NO